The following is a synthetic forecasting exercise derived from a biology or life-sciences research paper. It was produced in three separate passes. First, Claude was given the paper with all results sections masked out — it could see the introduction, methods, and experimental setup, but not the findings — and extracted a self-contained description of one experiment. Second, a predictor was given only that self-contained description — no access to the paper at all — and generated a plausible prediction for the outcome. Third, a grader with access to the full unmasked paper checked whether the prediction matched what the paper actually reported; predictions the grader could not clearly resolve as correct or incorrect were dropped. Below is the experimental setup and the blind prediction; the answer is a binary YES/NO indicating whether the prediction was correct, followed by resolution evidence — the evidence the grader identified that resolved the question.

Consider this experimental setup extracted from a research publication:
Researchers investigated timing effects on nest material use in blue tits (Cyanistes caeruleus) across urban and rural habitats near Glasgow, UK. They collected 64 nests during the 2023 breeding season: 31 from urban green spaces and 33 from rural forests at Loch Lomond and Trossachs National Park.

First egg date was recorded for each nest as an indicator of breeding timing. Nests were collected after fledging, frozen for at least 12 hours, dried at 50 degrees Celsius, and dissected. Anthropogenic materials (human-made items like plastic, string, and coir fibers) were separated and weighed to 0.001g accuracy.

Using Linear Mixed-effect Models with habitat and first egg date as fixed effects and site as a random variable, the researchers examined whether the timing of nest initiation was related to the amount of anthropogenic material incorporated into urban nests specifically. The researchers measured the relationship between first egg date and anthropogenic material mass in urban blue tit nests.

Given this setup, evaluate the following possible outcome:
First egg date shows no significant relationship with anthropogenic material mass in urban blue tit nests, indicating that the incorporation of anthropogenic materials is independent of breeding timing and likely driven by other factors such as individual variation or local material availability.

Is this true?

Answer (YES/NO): NO